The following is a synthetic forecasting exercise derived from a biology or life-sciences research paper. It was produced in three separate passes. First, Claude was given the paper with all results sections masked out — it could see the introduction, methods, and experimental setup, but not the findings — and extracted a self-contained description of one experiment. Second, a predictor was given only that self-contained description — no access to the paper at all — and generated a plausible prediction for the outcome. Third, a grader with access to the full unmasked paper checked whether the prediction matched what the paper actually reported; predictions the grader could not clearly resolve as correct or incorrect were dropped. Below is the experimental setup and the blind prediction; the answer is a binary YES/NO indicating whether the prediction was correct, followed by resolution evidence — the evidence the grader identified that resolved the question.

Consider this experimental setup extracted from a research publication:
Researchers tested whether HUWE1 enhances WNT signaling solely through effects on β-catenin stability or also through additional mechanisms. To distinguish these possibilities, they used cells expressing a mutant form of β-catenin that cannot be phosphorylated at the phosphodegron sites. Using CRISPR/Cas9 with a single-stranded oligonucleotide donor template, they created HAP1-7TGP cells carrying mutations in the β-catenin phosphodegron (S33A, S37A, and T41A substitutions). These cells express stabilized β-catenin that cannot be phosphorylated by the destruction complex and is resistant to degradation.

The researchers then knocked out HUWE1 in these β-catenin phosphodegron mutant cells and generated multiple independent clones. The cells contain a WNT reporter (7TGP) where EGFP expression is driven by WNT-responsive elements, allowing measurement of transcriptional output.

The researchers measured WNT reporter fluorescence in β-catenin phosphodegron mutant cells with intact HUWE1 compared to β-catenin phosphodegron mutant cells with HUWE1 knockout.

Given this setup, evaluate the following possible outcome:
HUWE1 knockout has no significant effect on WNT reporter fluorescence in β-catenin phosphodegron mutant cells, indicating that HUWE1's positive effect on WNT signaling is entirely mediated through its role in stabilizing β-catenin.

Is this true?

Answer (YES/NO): NO